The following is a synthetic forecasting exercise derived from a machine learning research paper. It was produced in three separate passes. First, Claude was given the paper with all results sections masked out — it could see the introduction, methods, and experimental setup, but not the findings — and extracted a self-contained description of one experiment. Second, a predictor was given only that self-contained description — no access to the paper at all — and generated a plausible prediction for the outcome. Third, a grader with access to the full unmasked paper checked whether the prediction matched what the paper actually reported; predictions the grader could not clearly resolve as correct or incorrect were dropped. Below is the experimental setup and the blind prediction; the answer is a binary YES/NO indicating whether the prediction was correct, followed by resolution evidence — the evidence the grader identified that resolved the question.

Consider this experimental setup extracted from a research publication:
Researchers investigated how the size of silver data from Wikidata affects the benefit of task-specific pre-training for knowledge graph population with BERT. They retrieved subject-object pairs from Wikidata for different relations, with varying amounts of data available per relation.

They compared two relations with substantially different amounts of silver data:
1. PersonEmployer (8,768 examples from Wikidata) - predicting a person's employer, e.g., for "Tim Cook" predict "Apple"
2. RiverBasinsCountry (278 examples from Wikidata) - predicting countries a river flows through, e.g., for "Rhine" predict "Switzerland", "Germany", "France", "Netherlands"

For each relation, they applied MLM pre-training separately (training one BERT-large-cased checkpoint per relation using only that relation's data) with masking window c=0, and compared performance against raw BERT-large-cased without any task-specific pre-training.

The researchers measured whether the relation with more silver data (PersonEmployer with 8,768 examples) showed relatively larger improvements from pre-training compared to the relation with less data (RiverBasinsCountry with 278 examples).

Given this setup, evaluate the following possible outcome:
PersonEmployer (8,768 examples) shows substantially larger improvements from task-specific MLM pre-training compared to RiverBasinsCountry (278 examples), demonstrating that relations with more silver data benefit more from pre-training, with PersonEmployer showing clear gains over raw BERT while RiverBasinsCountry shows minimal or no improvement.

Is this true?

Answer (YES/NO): NO